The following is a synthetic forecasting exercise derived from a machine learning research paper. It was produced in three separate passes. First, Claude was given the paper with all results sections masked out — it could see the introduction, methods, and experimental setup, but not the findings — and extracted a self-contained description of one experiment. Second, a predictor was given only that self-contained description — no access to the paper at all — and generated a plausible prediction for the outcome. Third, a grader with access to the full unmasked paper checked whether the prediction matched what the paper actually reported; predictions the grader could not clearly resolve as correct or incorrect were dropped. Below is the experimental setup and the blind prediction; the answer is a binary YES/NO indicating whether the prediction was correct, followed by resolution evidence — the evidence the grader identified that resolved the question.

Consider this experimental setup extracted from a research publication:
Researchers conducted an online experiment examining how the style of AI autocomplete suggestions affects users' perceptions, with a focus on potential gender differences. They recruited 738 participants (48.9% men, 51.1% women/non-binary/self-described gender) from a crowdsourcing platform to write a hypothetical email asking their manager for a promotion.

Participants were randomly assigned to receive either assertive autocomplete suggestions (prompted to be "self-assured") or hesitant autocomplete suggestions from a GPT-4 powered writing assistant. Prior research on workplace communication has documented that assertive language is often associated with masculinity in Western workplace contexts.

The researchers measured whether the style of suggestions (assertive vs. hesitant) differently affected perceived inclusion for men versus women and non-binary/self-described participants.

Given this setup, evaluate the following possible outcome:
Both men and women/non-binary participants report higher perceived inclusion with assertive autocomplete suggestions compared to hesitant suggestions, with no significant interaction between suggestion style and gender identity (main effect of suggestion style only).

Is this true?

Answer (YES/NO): NO